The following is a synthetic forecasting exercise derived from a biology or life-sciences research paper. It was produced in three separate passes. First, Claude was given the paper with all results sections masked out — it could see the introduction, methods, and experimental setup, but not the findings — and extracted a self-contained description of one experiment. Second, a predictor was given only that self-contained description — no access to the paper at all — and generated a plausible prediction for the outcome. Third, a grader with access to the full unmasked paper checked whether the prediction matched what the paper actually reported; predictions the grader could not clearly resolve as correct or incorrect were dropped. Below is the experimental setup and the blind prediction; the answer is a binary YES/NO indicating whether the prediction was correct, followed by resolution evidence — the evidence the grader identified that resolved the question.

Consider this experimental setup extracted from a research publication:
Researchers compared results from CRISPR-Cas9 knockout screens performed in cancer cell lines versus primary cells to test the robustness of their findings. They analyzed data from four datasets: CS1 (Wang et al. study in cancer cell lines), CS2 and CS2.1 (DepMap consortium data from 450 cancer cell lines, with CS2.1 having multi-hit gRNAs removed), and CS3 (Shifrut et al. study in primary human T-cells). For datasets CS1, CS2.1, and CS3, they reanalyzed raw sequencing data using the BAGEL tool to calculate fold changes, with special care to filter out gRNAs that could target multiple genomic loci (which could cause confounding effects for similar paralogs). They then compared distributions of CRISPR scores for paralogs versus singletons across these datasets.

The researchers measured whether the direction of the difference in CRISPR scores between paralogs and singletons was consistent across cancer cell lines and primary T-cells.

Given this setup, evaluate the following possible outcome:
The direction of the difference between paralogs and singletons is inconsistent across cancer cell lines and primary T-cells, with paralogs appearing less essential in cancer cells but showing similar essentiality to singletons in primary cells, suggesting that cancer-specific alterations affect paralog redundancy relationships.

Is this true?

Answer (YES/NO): NO